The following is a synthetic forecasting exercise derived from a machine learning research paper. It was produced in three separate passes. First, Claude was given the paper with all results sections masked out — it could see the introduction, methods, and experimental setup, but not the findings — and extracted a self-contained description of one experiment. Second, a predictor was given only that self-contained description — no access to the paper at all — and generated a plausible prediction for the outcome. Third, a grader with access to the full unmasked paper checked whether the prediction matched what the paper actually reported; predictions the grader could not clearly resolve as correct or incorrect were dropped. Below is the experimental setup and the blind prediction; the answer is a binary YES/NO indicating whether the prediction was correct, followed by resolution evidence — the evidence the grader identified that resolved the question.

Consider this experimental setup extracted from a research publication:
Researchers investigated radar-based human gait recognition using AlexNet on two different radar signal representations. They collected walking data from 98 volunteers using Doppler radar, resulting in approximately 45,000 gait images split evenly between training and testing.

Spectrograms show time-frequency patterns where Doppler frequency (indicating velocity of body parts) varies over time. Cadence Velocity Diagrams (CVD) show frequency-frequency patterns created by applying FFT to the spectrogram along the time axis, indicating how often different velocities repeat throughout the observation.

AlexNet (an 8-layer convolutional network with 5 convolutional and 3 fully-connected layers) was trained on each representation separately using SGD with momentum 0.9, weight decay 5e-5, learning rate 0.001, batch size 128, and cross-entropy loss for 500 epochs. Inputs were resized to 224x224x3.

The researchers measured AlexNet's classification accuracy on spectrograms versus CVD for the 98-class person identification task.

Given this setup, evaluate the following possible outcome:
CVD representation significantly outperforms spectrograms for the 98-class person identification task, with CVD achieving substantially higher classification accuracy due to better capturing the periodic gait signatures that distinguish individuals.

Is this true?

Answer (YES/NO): NO